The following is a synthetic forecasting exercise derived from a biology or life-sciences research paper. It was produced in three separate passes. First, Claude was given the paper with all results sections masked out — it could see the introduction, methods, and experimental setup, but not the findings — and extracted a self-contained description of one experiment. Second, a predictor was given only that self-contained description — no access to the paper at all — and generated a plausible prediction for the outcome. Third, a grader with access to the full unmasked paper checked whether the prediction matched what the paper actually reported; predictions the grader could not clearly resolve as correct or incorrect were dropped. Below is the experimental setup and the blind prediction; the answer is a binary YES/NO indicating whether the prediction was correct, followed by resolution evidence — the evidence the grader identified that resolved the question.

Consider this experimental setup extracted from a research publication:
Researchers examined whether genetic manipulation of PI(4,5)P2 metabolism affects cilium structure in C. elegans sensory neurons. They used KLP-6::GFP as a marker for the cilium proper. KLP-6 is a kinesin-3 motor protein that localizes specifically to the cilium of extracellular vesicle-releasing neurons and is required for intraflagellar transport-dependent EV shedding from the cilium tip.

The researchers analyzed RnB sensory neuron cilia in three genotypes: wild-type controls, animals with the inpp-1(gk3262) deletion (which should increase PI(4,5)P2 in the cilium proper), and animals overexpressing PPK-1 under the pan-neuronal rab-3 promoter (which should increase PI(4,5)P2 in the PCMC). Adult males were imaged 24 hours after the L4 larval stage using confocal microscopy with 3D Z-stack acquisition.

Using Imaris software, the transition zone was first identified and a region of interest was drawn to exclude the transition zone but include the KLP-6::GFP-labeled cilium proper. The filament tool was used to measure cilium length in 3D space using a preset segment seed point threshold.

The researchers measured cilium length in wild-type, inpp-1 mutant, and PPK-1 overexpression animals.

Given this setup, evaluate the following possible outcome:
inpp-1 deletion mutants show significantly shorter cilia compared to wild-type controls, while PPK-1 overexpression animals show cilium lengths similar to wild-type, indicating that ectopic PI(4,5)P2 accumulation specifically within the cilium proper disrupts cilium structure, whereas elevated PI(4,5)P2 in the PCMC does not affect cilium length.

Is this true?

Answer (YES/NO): NO